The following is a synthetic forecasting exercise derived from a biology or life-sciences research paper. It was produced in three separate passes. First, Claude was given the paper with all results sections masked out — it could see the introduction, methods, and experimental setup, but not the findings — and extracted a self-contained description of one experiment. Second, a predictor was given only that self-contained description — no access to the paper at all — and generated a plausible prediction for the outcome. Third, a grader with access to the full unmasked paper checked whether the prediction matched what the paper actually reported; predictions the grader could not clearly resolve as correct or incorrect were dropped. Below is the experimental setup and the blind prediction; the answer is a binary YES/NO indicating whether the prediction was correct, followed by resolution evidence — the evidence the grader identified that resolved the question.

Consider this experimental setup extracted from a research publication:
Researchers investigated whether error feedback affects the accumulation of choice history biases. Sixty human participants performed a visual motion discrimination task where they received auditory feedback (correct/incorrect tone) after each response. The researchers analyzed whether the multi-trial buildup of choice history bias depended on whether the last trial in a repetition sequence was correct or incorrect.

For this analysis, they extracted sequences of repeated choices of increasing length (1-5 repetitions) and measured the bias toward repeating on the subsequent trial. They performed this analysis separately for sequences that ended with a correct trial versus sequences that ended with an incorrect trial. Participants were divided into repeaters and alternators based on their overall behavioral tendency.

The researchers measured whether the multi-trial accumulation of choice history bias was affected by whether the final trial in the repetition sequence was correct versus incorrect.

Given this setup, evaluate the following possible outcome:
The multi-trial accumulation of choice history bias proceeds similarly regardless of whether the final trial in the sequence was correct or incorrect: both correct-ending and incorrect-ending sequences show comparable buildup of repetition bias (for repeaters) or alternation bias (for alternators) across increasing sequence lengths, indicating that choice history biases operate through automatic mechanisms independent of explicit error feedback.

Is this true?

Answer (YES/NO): YES